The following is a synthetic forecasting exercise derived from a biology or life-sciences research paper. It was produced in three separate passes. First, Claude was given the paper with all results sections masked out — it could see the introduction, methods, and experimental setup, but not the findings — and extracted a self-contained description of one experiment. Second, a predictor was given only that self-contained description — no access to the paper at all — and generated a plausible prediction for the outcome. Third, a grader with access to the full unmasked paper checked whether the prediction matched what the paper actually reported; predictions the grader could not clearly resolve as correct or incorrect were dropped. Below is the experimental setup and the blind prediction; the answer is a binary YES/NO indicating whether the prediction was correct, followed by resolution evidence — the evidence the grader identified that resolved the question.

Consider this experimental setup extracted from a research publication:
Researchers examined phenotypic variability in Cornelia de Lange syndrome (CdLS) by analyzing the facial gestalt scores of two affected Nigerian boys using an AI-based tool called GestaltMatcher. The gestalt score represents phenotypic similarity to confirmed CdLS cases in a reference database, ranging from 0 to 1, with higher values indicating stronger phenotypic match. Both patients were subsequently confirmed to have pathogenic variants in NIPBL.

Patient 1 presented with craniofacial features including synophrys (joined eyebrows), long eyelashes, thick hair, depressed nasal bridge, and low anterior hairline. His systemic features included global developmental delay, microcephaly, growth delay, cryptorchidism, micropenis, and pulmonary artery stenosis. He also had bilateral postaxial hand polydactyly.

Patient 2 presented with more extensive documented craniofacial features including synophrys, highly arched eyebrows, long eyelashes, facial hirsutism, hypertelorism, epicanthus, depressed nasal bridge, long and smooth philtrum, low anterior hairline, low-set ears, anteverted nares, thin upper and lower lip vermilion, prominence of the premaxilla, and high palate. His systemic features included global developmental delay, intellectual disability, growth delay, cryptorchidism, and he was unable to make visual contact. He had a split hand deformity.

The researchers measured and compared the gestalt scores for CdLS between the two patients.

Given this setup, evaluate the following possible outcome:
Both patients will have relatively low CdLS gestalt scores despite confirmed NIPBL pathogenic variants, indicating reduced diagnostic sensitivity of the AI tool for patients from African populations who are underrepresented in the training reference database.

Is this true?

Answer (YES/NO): NO